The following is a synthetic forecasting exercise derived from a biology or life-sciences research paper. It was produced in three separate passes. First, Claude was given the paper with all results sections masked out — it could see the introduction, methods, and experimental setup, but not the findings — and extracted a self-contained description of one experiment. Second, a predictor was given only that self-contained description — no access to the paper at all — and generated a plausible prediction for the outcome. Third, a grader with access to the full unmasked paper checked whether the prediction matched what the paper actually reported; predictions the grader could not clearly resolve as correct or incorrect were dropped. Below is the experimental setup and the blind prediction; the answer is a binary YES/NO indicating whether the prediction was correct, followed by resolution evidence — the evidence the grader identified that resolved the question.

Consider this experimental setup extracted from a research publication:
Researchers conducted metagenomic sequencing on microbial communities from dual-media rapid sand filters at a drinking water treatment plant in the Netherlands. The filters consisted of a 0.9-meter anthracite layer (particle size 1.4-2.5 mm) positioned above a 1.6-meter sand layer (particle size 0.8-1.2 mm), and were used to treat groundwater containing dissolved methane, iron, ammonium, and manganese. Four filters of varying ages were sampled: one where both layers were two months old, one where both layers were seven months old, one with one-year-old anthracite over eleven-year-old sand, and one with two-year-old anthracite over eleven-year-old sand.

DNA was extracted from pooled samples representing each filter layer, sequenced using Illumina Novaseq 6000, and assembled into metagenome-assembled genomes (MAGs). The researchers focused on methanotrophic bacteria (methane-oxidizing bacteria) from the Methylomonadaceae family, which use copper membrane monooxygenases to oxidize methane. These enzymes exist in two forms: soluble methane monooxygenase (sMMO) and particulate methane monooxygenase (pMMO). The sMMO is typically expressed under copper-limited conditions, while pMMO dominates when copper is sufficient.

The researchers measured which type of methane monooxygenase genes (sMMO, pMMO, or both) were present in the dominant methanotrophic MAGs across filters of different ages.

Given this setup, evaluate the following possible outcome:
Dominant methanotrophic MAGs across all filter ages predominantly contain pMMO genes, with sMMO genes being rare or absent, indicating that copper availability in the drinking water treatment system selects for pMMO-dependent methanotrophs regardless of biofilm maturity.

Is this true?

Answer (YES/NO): NO